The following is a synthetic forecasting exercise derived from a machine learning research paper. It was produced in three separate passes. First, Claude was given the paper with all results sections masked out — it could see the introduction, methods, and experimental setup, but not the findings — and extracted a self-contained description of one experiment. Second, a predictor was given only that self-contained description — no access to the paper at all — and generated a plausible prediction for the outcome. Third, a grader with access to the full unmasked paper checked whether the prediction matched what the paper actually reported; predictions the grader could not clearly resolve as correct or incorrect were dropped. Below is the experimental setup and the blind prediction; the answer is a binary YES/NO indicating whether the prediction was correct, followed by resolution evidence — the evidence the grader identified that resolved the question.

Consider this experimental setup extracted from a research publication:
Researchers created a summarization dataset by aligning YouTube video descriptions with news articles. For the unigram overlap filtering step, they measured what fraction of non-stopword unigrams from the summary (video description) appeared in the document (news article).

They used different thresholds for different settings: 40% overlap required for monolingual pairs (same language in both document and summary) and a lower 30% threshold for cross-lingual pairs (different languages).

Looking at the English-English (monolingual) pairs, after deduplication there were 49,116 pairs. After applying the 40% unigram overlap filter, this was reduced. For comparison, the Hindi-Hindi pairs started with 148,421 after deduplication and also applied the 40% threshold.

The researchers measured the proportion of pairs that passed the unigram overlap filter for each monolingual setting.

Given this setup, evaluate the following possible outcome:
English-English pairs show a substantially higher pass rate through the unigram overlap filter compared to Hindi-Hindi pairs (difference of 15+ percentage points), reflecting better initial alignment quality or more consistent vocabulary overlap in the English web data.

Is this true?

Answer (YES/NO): NO